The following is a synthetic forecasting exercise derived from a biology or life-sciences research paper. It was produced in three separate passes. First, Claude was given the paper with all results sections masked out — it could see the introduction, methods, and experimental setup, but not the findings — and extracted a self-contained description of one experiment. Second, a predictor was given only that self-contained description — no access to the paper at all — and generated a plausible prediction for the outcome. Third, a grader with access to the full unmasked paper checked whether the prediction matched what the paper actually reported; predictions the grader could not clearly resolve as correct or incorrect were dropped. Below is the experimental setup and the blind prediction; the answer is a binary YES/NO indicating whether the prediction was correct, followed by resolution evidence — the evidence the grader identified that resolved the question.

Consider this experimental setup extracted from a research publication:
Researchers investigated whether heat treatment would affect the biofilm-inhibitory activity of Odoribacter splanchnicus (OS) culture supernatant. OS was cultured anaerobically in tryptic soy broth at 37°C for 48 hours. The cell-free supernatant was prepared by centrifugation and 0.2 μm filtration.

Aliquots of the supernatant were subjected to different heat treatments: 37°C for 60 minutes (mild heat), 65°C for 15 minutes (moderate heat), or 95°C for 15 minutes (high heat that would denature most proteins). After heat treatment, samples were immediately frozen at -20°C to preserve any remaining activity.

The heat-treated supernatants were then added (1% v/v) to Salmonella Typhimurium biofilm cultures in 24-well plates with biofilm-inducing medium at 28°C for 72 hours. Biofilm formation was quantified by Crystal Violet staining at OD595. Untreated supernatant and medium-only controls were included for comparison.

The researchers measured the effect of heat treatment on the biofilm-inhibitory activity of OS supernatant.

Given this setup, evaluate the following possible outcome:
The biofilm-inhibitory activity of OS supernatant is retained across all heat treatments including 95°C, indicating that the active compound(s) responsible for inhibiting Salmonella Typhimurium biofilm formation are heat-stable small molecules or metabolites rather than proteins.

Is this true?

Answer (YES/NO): NO